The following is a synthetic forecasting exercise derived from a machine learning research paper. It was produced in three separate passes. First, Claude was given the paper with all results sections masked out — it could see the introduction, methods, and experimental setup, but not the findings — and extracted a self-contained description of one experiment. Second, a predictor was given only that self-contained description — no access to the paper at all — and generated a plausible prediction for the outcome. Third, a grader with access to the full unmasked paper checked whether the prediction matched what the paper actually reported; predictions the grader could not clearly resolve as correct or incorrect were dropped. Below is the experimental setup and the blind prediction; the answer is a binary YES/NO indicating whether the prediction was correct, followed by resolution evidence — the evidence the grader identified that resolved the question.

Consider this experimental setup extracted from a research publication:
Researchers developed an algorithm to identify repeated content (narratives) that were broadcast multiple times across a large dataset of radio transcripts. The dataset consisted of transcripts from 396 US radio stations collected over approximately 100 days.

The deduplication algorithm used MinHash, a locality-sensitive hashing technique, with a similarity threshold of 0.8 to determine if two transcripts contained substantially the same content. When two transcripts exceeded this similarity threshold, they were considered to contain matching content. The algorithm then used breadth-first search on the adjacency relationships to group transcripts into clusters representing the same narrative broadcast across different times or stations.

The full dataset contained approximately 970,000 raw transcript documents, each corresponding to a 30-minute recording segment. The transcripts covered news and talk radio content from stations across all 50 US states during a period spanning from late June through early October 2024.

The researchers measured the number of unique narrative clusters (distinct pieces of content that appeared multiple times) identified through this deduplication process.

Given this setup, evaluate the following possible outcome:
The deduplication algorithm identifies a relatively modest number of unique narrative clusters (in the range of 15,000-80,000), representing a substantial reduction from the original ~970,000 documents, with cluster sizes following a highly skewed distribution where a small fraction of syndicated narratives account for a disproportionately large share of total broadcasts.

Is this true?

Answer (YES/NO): YES